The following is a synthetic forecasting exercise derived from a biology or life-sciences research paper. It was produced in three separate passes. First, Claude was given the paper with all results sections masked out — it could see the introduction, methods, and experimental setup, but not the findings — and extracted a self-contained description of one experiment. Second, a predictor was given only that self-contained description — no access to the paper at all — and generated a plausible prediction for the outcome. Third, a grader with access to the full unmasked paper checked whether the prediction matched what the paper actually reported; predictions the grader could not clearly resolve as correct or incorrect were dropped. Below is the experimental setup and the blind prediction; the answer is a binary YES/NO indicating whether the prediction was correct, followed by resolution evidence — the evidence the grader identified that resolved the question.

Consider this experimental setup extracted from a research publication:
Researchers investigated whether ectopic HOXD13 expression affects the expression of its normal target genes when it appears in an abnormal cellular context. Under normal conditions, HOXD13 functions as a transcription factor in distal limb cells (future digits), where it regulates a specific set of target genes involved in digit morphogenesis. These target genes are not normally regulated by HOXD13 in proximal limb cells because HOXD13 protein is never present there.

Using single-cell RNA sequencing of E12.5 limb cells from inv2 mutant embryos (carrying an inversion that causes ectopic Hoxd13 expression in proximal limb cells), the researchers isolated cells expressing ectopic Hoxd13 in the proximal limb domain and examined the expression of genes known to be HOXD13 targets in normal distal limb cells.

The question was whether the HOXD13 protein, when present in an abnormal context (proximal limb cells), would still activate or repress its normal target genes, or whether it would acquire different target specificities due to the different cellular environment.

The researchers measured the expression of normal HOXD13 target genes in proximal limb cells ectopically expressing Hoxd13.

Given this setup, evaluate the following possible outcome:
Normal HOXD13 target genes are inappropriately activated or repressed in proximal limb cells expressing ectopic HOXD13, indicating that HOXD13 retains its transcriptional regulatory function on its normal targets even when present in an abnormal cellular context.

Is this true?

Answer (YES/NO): YES